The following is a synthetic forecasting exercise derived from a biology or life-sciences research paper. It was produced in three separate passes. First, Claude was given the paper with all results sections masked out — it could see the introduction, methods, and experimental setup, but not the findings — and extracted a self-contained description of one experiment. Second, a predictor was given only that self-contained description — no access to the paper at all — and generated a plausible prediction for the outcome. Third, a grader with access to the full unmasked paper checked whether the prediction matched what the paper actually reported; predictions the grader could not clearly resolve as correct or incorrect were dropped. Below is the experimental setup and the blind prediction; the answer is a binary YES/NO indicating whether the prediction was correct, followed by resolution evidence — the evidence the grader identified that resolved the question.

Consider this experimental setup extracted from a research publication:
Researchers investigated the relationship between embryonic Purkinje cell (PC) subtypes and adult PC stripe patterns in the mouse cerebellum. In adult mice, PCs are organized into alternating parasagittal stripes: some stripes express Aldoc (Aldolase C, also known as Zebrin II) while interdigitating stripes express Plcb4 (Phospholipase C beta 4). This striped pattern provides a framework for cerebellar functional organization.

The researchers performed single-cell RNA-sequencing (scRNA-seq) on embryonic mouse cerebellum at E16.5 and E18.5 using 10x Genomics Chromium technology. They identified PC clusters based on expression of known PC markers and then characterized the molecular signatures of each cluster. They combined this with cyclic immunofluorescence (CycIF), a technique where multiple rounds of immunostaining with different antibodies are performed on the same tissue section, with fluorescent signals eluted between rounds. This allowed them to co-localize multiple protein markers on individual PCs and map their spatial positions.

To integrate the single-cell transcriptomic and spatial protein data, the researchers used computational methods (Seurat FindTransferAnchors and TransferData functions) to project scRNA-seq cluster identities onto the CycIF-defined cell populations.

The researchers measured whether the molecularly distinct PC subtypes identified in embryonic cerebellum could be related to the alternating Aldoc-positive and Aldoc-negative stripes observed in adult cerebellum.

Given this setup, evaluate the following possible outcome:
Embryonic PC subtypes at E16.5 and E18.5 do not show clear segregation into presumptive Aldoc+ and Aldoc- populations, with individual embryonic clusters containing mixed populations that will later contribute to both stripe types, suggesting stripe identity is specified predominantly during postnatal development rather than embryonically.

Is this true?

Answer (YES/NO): NO